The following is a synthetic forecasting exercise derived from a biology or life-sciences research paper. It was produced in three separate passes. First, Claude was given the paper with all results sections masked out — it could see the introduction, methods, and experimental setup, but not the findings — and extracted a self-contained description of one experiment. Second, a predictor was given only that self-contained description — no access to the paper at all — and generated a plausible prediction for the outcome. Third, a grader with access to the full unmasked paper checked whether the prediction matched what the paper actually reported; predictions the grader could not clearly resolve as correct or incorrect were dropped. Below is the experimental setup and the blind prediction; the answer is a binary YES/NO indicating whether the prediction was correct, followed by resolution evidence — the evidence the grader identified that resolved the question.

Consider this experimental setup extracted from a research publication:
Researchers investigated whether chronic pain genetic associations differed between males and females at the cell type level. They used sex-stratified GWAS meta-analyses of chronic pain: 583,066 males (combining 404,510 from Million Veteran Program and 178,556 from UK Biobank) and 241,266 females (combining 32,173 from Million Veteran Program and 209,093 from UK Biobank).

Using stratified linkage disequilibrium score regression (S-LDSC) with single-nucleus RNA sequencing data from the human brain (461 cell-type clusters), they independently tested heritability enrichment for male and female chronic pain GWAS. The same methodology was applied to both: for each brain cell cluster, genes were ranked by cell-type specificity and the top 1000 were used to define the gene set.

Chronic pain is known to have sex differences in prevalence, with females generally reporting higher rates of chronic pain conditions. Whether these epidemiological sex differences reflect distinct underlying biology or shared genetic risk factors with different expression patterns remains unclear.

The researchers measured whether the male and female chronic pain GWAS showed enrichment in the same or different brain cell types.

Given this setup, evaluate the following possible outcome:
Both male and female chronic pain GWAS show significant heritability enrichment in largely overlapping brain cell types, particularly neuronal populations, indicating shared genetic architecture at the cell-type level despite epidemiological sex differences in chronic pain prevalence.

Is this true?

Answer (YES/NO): NO